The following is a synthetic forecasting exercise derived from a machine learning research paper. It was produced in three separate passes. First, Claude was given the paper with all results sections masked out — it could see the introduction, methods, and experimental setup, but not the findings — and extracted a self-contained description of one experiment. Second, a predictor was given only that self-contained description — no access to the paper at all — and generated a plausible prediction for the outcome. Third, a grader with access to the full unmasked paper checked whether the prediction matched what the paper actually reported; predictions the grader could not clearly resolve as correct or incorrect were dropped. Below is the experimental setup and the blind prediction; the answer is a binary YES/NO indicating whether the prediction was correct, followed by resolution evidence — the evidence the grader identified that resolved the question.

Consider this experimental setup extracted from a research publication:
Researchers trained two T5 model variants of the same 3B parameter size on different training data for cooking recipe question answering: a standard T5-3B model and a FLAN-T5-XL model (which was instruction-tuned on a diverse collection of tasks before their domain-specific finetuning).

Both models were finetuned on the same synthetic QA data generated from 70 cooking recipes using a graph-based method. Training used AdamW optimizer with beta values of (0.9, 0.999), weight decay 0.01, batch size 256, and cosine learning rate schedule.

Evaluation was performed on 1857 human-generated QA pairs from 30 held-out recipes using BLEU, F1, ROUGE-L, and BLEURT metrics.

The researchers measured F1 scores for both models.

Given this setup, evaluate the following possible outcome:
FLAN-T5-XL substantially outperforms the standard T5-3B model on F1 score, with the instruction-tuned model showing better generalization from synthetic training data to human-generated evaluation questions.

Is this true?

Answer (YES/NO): YES